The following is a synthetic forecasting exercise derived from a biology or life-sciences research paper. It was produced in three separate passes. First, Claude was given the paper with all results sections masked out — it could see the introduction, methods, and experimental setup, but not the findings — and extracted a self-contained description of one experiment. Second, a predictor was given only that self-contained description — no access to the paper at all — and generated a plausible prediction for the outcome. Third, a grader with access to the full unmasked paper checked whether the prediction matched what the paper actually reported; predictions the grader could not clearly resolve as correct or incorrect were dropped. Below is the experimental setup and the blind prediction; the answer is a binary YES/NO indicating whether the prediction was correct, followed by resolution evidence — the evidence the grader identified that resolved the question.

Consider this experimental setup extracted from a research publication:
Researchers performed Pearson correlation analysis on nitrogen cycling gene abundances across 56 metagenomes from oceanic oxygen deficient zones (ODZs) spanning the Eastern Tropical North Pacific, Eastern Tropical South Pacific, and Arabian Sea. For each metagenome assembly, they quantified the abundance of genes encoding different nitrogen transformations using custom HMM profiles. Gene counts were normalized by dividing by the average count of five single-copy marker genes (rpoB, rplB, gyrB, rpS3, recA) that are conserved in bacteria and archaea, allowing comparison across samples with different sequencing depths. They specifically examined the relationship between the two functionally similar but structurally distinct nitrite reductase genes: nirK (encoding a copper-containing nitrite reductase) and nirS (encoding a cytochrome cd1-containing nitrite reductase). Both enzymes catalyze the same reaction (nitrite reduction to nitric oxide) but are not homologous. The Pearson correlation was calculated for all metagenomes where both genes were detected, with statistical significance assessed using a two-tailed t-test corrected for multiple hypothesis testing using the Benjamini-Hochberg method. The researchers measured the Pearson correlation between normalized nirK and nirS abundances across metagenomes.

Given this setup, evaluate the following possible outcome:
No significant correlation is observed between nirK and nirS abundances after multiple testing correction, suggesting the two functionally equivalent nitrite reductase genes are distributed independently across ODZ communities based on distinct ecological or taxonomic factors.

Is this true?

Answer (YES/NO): YES